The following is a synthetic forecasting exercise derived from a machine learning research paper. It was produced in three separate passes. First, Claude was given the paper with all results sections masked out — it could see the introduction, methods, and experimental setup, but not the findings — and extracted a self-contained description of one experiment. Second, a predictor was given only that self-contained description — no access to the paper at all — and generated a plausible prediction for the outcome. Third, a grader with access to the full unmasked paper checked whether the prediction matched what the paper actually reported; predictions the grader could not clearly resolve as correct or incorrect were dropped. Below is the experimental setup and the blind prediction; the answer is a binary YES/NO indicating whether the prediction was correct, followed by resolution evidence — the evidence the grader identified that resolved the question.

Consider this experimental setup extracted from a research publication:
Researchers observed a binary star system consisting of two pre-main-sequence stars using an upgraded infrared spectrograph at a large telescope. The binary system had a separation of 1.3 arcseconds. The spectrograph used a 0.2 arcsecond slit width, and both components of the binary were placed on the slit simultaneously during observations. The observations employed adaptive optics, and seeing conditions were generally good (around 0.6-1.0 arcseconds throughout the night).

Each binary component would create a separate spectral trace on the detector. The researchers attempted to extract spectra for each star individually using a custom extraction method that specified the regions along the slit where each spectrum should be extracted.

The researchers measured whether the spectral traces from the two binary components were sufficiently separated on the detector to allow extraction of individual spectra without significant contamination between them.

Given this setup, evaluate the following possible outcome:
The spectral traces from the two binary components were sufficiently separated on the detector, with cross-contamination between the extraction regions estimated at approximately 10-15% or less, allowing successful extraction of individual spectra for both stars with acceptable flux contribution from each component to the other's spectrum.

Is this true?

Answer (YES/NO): NO